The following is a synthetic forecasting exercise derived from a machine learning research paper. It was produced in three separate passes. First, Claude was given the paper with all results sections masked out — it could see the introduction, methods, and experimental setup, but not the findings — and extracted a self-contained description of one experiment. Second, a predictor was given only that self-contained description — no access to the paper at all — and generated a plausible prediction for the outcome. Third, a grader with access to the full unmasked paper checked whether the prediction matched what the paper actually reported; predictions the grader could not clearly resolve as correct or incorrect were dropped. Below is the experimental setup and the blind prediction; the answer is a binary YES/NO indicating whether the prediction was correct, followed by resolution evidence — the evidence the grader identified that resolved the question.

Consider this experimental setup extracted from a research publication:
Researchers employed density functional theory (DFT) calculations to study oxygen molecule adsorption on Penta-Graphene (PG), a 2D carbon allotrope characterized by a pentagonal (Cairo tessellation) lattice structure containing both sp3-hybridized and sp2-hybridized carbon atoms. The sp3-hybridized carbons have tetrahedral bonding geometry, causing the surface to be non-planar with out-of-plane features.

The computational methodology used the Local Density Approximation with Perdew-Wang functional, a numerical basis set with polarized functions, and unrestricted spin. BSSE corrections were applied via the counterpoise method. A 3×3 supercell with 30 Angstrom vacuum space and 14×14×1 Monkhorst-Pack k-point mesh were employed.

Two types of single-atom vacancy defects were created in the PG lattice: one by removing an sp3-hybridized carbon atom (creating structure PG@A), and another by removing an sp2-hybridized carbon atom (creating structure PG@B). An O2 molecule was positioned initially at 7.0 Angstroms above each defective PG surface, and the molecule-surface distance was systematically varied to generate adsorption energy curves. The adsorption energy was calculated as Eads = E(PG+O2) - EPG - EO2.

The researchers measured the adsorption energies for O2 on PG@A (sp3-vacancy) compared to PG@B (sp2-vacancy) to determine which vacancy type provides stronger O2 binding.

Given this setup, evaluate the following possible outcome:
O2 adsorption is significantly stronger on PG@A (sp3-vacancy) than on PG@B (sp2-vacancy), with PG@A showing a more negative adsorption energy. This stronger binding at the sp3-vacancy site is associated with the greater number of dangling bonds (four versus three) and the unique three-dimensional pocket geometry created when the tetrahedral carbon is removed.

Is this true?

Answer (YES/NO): YES